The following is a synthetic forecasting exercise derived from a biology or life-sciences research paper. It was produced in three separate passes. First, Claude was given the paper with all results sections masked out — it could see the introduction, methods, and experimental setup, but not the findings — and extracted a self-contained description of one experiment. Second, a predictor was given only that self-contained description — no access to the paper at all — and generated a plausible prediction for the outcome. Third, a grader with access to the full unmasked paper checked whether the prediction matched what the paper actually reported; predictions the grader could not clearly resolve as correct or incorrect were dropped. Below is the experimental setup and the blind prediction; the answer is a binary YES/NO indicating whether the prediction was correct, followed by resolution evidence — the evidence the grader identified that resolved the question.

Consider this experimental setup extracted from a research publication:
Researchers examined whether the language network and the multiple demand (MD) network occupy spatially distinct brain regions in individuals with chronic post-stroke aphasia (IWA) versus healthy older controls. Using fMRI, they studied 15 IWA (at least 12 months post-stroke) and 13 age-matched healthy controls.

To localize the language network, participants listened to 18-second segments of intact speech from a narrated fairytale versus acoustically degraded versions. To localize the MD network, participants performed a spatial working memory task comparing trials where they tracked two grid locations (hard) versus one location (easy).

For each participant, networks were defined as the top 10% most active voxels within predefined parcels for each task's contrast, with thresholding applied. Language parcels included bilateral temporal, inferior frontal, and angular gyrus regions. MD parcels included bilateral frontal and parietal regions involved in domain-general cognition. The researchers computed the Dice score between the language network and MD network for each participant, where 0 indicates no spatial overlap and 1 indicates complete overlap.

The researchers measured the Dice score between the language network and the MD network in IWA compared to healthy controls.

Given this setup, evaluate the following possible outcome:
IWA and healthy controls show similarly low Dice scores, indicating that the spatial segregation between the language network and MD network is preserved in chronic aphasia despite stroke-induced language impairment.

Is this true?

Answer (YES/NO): YES